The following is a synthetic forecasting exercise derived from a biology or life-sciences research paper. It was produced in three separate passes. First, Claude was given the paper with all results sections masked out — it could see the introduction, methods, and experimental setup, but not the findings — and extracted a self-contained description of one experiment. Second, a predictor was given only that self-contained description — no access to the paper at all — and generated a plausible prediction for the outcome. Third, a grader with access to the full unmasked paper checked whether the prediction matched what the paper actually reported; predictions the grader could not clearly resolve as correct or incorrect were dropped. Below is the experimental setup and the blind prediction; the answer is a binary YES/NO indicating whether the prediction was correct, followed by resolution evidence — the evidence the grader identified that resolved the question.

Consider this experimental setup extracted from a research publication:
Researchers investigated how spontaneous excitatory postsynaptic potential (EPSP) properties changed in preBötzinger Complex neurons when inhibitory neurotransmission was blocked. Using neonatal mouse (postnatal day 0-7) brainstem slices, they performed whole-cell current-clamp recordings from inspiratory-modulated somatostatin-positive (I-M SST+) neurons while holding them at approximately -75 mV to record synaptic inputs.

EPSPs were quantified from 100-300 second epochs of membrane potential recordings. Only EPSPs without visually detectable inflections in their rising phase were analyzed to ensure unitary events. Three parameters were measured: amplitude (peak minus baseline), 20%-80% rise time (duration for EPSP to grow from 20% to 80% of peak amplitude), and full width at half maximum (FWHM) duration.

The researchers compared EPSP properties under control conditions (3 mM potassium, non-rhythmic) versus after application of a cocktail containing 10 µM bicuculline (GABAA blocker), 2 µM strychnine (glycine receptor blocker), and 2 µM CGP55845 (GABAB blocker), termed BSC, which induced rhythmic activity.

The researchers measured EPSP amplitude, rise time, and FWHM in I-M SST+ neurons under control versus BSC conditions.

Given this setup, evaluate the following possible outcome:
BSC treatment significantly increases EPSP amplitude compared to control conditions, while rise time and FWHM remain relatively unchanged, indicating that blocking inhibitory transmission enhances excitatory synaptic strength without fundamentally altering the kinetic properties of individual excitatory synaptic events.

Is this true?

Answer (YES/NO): NO